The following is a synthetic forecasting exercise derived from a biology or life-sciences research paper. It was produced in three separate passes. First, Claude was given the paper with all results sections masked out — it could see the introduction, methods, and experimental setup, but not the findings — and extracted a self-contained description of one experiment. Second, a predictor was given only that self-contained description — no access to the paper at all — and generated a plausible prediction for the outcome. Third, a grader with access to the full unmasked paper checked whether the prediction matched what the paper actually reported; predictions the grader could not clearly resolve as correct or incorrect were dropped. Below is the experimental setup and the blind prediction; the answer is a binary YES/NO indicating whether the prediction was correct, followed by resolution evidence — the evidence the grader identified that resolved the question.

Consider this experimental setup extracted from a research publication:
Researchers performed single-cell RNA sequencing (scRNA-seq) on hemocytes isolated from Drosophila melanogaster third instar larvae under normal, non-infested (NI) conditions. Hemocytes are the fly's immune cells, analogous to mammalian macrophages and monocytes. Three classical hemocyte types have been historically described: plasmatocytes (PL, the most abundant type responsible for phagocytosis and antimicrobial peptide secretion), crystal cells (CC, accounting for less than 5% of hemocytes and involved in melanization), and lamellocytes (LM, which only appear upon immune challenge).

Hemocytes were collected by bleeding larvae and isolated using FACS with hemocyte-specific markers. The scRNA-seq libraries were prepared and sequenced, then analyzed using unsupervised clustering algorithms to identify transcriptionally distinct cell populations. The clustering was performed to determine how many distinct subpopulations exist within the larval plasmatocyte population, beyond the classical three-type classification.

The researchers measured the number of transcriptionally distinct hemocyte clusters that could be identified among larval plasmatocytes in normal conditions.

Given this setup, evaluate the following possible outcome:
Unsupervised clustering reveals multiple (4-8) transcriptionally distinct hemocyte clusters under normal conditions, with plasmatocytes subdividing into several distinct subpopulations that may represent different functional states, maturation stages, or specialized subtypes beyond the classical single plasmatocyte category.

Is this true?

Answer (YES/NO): NO